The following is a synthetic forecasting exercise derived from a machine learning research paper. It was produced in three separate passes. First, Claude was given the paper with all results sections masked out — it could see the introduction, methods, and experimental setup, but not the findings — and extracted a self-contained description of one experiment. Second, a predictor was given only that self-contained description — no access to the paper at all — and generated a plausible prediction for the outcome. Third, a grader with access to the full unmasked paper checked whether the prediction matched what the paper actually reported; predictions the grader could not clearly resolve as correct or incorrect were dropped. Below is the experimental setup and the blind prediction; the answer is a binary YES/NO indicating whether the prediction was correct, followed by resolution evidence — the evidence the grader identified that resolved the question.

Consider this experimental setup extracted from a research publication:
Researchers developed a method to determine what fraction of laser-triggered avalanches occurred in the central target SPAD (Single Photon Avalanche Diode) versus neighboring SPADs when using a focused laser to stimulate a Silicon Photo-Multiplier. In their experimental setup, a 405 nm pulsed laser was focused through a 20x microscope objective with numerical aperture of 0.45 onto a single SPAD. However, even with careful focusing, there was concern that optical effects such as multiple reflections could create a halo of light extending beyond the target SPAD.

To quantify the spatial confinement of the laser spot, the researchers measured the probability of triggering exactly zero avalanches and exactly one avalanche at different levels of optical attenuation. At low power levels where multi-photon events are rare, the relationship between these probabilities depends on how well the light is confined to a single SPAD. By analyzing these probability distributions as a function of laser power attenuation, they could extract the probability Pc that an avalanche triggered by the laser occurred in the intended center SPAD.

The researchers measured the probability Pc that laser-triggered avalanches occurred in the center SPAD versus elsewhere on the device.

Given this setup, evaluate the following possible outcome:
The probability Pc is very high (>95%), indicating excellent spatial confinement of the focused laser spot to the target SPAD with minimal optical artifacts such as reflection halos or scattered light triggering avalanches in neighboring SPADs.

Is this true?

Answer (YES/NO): NO